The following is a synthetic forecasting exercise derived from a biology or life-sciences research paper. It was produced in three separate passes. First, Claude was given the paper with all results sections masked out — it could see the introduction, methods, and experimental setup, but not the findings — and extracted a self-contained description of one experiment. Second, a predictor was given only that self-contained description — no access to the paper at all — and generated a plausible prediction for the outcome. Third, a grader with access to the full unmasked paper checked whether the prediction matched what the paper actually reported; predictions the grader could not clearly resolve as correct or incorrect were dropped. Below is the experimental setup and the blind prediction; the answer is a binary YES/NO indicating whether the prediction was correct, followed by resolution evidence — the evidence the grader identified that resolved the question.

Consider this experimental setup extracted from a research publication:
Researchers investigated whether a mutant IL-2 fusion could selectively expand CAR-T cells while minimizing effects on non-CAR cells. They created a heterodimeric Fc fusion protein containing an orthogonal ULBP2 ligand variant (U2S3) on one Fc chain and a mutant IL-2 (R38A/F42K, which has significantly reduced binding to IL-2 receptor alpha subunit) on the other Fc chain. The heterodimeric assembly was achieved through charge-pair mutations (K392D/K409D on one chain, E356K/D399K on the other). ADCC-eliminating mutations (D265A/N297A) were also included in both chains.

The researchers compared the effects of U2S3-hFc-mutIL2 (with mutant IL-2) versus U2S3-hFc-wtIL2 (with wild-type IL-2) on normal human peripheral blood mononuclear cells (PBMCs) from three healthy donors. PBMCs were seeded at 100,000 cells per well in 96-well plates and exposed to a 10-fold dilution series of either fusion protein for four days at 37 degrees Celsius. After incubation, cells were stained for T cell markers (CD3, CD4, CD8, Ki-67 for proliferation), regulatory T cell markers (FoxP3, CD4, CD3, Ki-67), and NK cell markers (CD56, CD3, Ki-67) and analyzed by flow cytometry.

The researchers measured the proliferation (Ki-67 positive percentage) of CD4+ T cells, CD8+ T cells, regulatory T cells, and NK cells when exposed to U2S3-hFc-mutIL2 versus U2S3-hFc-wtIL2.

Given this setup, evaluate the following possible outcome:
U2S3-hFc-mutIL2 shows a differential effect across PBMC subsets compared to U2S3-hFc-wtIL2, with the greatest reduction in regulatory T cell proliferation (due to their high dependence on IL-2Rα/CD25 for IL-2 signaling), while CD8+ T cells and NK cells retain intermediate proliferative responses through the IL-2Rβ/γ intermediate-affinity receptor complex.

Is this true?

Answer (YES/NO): NO